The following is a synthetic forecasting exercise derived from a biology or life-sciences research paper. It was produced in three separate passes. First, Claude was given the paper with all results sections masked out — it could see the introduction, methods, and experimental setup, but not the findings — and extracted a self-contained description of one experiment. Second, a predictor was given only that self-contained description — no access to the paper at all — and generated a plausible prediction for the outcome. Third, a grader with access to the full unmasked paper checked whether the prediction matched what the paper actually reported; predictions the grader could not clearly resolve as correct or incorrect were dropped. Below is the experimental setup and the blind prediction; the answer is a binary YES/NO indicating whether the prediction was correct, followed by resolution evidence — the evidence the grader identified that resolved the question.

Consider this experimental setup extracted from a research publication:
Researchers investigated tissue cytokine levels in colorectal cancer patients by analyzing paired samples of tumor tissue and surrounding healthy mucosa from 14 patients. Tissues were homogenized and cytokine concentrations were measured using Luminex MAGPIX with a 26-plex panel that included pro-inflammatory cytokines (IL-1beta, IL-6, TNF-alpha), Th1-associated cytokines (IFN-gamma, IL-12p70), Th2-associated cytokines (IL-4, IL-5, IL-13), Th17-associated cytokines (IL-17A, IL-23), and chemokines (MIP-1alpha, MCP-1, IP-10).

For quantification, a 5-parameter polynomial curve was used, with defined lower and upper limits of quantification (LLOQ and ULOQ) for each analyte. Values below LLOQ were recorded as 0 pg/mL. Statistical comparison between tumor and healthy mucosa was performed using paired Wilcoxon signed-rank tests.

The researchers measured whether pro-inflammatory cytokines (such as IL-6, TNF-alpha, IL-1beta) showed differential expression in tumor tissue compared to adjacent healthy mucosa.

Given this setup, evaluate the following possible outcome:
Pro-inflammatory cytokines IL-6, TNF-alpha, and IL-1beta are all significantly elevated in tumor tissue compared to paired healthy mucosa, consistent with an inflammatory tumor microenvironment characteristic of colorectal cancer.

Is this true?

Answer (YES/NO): YES